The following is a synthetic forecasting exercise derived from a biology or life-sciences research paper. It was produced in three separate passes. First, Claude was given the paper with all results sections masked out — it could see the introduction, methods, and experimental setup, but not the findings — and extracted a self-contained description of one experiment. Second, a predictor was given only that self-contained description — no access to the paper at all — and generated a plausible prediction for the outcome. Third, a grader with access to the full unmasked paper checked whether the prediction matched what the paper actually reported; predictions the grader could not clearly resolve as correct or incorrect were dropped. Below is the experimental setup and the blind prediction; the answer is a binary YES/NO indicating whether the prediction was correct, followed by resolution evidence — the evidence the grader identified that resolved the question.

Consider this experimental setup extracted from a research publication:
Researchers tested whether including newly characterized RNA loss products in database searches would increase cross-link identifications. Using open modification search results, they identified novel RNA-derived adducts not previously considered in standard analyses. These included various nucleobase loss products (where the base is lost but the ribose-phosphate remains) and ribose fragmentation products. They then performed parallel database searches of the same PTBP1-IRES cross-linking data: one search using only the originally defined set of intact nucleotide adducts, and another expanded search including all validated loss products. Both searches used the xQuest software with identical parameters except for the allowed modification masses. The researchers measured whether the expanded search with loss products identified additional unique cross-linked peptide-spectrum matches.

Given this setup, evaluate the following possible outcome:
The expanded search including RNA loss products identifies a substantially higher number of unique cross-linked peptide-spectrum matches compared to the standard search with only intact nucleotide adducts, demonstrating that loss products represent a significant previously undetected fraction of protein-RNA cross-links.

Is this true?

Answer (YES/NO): YES